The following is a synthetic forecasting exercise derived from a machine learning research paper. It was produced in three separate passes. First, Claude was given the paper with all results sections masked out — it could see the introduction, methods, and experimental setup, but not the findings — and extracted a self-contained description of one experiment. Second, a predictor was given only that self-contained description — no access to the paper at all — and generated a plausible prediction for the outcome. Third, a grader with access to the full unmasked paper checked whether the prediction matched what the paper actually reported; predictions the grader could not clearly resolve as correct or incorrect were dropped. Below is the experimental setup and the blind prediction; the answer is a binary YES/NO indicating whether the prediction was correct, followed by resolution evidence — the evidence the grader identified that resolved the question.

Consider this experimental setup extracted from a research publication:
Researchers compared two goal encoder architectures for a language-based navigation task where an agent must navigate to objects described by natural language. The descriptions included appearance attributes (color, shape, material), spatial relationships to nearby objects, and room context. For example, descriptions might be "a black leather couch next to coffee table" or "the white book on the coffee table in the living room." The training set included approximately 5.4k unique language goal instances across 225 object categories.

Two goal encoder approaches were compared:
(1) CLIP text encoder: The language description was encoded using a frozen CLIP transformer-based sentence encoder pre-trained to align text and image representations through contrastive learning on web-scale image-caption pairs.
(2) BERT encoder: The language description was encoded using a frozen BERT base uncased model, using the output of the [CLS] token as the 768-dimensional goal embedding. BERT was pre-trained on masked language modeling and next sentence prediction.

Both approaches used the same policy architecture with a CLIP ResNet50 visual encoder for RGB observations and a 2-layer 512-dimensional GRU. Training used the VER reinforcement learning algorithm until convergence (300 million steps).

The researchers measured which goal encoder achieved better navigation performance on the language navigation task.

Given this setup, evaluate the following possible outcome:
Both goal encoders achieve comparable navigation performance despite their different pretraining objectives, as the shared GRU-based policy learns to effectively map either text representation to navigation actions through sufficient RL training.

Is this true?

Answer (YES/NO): NO